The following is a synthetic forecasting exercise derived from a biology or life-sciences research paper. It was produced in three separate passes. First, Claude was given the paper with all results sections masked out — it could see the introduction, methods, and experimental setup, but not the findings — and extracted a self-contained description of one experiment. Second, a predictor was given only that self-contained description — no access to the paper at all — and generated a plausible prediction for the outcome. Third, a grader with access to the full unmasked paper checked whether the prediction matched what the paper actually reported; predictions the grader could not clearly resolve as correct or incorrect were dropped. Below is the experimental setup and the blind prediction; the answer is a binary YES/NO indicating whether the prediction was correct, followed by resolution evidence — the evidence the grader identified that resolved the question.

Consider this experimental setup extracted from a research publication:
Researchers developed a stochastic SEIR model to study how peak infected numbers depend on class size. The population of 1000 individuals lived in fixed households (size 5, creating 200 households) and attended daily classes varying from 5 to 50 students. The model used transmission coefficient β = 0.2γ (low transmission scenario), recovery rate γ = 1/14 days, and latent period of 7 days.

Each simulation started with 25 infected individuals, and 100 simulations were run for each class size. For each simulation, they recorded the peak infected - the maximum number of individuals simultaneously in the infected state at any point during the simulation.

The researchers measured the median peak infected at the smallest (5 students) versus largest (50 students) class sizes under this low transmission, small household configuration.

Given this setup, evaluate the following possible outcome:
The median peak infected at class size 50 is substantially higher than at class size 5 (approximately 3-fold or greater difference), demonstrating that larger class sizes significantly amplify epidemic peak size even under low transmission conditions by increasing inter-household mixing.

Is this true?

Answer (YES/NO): NO